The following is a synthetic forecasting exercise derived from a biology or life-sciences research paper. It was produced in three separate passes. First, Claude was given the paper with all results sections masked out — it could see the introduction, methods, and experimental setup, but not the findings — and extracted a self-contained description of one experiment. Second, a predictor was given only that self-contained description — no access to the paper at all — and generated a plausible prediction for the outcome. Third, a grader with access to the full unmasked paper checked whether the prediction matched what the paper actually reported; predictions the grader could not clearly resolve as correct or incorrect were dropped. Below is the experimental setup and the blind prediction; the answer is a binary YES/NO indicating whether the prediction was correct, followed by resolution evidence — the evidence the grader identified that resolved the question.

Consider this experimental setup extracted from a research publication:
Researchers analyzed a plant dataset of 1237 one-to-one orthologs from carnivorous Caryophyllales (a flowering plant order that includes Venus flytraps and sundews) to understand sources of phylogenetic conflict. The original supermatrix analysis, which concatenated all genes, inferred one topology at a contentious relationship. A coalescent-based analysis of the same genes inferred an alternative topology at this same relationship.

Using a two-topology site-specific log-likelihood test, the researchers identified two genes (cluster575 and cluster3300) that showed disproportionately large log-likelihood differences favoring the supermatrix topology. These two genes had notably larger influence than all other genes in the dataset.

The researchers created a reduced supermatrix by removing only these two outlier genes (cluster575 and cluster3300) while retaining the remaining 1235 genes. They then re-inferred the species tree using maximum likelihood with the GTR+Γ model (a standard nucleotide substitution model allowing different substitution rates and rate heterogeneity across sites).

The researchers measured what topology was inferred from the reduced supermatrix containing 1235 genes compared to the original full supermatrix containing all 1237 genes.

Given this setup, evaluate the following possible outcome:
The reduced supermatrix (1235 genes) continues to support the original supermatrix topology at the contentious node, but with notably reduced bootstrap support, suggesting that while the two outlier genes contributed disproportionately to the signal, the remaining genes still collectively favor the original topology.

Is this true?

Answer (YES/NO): NO